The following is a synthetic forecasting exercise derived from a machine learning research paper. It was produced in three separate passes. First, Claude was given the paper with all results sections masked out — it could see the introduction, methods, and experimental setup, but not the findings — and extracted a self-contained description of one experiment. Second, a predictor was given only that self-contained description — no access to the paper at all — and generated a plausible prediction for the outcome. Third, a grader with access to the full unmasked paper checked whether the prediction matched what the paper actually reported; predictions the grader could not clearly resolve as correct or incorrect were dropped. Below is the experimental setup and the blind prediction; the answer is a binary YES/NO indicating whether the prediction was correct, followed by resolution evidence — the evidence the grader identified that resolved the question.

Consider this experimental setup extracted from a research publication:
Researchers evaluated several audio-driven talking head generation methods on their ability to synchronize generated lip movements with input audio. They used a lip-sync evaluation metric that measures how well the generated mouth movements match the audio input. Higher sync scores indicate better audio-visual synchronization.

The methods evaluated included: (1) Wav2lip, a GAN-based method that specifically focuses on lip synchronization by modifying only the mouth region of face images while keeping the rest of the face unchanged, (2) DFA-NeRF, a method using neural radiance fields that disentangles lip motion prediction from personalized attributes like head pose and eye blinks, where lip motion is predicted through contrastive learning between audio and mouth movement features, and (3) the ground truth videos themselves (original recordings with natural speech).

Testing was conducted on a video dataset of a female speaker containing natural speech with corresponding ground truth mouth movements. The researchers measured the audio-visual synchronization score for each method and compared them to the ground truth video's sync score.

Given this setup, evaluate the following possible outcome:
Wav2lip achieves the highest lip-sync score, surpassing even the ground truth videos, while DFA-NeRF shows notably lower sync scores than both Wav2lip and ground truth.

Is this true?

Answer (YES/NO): YES